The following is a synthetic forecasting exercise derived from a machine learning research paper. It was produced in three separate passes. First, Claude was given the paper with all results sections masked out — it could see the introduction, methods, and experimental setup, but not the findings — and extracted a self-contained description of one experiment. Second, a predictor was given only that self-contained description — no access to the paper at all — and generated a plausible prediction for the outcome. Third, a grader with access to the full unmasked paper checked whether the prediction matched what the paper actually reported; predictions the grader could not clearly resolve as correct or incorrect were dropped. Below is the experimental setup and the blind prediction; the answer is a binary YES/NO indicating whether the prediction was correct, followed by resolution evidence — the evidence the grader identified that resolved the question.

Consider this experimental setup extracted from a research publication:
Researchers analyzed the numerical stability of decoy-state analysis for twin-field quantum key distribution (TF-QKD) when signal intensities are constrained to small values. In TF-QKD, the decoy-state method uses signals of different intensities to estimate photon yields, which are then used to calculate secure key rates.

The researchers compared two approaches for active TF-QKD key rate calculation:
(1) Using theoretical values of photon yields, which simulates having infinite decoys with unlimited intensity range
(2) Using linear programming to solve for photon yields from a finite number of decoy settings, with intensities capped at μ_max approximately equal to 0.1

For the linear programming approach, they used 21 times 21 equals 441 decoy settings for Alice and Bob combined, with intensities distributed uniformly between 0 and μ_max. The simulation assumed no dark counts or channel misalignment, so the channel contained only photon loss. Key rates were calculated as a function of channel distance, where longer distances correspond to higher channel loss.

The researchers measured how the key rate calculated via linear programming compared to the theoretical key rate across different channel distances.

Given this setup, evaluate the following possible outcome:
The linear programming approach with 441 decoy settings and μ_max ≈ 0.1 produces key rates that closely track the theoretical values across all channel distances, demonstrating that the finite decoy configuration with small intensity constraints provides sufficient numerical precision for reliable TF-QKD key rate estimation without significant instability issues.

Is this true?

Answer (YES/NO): NO